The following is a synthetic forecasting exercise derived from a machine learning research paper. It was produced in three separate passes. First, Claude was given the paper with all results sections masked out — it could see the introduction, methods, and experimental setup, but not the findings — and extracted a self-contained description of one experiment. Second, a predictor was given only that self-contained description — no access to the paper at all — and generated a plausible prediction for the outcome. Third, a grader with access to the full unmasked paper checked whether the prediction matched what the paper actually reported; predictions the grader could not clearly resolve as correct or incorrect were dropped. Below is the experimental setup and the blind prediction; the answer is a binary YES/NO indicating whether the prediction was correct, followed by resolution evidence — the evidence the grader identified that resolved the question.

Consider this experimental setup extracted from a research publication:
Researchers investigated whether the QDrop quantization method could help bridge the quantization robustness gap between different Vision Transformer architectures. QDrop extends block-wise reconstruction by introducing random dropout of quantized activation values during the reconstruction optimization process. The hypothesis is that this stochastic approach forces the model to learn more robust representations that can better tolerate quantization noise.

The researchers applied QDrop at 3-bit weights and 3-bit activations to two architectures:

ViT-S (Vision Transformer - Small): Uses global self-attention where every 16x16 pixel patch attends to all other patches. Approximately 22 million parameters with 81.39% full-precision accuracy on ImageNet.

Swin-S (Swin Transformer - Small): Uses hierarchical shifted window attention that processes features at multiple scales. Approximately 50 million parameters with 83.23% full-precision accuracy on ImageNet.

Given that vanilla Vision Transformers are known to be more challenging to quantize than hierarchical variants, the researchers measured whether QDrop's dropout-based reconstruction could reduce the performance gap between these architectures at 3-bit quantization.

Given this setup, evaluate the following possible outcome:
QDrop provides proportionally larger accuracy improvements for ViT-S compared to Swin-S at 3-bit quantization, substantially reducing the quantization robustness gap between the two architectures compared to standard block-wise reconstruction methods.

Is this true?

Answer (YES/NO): NO